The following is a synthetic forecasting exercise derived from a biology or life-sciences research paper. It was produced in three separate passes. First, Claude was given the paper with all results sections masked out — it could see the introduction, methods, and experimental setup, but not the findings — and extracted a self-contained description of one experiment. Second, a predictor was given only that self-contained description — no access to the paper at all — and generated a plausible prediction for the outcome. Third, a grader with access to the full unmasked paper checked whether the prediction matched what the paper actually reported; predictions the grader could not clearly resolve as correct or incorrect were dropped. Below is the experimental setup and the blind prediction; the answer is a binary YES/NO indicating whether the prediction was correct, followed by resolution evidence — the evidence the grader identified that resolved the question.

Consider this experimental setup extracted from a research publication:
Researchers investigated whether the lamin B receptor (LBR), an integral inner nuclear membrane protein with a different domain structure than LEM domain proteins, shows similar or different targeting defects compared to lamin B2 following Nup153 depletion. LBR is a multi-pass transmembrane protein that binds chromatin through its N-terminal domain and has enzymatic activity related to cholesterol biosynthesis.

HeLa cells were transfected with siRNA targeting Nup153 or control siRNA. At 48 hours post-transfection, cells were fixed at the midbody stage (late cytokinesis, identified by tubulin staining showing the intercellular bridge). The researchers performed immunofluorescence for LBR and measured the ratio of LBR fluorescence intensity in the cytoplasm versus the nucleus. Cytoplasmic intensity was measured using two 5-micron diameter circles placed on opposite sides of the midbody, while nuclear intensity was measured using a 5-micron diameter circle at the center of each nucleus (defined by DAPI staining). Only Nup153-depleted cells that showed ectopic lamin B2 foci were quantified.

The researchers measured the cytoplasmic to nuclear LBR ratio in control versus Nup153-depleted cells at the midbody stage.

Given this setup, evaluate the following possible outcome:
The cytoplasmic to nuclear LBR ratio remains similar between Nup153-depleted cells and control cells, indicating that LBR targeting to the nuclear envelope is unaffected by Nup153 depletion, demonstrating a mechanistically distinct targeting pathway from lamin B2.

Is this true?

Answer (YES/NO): NO